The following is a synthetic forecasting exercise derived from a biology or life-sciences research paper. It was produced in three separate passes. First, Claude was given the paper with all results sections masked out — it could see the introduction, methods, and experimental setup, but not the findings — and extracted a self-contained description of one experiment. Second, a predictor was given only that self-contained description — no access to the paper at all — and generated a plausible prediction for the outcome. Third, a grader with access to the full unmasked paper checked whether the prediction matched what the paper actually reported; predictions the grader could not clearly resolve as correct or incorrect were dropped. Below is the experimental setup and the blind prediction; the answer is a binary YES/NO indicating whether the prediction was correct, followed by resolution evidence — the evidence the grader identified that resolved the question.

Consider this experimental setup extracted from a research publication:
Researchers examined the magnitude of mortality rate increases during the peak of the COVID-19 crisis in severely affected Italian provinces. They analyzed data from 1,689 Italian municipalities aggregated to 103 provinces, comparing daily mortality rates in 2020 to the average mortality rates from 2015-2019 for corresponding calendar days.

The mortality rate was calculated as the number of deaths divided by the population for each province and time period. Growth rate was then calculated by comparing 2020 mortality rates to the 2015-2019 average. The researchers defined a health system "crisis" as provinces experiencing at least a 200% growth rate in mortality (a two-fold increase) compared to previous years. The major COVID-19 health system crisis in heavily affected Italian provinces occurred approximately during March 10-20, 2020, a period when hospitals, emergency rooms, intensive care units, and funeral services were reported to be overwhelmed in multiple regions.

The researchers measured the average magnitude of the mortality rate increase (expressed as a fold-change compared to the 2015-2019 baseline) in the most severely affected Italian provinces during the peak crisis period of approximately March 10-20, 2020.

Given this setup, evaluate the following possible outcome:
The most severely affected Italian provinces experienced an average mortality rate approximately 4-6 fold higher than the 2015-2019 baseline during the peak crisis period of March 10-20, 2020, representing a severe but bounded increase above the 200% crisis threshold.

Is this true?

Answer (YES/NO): YES